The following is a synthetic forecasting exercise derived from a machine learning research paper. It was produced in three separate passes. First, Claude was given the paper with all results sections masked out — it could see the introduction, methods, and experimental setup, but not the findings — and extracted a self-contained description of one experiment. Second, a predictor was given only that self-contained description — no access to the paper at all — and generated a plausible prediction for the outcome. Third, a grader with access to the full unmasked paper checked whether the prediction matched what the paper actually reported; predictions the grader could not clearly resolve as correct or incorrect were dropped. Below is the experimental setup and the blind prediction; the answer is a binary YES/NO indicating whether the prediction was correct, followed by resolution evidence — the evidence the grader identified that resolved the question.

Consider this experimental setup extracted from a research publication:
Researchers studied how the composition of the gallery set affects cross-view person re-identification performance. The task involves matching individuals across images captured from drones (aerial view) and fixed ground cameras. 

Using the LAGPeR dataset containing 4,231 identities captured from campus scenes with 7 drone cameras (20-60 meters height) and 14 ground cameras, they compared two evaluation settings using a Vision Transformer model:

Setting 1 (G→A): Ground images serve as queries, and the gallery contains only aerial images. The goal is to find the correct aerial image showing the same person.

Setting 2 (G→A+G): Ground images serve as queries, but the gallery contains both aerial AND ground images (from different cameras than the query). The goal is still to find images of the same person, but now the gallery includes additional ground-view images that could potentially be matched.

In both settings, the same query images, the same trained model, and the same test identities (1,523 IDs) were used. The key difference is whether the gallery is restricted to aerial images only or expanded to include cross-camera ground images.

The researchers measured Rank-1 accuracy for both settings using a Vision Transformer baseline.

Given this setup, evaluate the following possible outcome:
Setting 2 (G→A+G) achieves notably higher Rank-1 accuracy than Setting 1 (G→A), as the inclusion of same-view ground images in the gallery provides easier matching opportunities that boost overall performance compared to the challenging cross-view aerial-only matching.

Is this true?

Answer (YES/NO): NO